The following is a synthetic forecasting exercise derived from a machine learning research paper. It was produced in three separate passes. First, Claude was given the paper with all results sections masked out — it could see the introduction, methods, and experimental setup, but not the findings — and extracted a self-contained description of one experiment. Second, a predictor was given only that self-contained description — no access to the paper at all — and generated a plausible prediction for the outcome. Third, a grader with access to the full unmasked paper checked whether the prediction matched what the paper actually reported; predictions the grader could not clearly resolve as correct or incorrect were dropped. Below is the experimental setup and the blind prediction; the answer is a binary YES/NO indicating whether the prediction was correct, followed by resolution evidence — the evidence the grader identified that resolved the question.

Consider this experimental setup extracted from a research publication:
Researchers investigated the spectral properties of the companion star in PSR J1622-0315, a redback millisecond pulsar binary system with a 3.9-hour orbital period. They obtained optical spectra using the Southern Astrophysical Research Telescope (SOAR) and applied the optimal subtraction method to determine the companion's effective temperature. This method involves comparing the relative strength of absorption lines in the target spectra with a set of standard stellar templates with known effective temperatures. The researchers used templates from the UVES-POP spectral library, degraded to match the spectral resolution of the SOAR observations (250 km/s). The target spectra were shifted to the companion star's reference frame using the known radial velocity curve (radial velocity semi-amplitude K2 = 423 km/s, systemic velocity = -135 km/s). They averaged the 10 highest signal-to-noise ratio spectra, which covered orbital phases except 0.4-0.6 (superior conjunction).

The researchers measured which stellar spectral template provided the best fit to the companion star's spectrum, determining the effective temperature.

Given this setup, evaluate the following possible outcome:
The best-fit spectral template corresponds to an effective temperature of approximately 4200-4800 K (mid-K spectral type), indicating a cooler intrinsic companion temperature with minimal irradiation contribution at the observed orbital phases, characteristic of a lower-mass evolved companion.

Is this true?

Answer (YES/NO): NO